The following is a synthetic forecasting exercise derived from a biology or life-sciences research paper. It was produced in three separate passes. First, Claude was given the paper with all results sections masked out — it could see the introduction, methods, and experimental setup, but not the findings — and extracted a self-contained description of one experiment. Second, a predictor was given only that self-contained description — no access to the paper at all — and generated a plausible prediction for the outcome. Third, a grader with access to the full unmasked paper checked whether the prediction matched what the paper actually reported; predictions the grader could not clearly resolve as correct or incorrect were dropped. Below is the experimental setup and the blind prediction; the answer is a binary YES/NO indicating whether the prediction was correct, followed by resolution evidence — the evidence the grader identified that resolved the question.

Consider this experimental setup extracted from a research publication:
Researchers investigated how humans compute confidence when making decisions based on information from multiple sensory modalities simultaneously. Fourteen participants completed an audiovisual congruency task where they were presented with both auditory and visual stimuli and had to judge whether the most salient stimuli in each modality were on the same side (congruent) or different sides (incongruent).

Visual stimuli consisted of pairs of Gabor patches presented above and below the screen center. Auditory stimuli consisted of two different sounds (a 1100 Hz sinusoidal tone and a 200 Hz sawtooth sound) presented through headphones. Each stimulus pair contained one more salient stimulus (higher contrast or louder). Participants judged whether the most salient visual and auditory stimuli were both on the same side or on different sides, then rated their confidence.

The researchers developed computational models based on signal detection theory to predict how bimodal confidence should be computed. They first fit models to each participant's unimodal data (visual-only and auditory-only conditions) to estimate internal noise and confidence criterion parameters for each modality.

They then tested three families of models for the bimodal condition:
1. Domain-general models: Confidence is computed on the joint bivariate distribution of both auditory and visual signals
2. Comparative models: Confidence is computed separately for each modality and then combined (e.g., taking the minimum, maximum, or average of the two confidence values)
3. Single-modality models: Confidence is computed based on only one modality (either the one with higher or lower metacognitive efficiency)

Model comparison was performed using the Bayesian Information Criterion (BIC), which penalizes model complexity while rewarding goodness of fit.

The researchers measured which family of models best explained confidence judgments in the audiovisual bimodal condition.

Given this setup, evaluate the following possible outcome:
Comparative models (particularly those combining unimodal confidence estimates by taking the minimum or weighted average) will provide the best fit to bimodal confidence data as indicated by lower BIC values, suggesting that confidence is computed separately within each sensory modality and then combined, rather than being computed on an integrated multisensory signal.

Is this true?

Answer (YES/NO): NO